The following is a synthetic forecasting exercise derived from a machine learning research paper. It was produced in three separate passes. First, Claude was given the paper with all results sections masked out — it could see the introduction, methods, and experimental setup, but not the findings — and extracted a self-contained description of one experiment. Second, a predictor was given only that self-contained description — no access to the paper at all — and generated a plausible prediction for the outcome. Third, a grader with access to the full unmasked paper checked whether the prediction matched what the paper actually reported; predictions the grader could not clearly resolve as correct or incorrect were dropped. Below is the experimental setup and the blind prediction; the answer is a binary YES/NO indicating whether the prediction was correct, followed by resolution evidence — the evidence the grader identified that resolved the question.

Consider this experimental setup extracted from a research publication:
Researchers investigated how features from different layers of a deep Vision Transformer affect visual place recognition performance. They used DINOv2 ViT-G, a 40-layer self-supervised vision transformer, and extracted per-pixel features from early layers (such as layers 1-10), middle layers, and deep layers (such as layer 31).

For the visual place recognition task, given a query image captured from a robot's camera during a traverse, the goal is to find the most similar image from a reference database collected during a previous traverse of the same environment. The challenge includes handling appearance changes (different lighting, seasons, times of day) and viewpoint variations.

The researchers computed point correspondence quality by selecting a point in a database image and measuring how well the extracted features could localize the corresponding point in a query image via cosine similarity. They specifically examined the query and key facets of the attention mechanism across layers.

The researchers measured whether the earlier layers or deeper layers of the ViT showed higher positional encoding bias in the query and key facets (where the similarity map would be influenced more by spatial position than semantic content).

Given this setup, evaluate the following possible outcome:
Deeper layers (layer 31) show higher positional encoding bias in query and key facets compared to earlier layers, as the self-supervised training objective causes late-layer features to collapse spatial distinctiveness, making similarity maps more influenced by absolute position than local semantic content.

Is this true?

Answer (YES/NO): NO